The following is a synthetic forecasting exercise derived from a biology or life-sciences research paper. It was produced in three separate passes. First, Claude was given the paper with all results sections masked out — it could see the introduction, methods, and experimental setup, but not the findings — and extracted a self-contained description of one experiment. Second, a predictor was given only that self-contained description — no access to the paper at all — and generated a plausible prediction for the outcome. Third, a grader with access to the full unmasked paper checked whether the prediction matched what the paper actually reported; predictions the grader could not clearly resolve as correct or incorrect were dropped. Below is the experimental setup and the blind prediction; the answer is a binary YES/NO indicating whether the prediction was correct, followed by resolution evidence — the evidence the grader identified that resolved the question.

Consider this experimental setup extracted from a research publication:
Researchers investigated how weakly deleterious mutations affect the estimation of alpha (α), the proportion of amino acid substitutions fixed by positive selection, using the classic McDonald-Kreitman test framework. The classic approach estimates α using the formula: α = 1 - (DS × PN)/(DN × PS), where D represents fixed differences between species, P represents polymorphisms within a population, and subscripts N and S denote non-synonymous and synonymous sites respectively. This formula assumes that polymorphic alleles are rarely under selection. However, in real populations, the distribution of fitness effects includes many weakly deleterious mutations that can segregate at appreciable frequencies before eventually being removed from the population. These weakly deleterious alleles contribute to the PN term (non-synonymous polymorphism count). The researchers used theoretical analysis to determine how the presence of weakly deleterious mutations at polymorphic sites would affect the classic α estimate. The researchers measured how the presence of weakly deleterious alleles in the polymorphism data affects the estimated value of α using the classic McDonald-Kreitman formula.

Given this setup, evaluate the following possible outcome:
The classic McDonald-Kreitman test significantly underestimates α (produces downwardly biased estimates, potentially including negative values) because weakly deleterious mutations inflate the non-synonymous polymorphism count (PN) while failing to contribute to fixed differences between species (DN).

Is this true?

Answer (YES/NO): YES